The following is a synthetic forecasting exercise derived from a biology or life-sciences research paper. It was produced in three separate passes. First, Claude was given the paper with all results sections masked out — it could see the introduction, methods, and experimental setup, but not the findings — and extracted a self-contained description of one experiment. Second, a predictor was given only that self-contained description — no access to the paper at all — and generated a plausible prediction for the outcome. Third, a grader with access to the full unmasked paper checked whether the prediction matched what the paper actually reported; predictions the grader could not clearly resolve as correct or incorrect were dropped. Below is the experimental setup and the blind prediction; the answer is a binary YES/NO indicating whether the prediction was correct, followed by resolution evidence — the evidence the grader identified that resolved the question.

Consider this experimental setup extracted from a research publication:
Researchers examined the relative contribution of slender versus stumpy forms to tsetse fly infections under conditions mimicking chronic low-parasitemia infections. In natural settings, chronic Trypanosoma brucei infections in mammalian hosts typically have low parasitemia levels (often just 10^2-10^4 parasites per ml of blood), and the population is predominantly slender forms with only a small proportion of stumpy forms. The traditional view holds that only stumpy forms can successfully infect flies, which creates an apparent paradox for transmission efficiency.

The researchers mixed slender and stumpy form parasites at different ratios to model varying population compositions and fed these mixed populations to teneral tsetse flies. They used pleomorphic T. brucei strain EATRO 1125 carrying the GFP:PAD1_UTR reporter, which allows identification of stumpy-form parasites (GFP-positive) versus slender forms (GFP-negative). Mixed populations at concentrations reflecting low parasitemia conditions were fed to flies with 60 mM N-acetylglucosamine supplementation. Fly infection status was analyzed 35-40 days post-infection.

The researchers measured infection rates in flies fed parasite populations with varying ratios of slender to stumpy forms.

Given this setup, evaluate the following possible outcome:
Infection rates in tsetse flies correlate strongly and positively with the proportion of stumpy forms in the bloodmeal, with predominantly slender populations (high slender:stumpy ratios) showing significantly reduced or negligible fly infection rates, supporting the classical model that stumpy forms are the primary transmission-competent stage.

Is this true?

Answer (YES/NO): NO